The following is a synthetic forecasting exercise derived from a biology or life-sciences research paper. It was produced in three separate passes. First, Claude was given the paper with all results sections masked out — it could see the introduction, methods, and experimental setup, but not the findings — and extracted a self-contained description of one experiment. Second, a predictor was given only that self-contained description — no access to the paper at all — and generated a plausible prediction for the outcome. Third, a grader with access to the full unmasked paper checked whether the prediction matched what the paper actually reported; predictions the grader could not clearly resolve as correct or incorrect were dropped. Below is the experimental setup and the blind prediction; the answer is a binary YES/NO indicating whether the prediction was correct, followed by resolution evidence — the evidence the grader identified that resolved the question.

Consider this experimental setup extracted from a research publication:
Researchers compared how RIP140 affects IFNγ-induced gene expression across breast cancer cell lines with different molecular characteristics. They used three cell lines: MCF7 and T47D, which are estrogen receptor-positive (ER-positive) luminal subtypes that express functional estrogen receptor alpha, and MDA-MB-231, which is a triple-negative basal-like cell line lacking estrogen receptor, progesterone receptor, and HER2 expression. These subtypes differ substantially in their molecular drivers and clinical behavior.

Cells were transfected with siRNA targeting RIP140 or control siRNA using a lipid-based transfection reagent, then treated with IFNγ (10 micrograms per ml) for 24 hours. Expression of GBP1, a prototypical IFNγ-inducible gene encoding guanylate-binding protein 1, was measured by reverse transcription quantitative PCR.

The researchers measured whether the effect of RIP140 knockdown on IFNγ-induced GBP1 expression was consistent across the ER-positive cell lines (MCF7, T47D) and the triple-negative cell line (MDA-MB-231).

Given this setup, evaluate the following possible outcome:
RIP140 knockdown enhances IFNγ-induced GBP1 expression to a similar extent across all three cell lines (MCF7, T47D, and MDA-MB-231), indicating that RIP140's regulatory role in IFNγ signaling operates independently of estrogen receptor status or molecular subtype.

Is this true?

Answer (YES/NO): NO